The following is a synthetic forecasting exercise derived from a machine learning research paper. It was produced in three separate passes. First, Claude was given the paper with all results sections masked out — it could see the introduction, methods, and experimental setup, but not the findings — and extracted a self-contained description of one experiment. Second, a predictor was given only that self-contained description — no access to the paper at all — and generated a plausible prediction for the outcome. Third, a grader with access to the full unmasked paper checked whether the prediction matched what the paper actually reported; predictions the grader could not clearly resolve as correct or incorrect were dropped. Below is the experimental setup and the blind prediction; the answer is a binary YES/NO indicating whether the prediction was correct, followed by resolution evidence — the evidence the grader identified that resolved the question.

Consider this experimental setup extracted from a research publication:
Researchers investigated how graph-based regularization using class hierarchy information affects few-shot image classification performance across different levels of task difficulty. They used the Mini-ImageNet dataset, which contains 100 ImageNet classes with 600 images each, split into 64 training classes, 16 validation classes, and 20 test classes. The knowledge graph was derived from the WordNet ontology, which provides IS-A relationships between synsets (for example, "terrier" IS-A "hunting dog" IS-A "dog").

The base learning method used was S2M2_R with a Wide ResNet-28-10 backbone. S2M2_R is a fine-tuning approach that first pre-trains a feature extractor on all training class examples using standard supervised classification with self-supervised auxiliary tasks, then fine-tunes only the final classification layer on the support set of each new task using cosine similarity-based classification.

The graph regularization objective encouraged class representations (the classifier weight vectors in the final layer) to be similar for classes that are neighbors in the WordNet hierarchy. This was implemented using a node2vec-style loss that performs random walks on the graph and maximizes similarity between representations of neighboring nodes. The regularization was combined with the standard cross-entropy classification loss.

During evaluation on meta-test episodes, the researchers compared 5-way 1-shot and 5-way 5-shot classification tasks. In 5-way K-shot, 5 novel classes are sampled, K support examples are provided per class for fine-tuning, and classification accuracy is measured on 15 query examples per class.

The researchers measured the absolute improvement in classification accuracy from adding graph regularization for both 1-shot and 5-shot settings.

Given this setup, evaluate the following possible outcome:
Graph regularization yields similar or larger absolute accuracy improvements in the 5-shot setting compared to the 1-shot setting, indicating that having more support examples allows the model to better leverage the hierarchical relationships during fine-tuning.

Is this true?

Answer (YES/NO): NO